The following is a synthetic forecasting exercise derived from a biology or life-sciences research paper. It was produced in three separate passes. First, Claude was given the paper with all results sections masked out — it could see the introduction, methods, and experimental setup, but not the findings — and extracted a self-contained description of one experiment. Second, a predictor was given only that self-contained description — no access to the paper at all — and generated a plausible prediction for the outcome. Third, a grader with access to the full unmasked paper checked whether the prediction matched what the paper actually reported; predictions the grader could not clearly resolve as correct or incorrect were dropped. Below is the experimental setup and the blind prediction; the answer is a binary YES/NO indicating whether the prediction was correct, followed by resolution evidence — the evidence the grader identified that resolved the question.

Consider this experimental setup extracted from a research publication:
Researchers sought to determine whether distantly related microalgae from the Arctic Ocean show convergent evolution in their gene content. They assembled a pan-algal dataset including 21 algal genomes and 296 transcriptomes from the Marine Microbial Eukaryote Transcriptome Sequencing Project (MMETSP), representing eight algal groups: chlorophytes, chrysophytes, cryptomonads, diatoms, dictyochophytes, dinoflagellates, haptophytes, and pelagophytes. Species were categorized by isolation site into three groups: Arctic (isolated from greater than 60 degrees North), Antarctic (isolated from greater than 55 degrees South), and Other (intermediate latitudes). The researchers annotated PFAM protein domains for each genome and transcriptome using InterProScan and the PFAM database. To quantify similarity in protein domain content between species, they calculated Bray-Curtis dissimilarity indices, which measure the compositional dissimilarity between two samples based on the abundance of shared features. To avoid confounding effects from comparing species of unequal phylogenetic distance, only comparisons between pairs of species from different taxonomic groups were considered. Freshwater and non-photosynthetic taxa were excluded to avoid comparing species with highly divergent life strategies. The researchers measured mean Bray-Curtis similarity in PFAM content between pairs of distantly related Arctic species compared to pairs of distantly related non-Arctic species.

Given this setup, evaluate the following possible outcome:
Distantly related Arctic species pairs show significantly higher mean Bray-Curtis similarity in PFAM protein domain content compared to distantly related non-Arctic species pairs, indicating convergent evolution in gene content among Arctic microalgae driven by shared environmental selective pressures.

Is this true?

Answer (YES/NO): YES